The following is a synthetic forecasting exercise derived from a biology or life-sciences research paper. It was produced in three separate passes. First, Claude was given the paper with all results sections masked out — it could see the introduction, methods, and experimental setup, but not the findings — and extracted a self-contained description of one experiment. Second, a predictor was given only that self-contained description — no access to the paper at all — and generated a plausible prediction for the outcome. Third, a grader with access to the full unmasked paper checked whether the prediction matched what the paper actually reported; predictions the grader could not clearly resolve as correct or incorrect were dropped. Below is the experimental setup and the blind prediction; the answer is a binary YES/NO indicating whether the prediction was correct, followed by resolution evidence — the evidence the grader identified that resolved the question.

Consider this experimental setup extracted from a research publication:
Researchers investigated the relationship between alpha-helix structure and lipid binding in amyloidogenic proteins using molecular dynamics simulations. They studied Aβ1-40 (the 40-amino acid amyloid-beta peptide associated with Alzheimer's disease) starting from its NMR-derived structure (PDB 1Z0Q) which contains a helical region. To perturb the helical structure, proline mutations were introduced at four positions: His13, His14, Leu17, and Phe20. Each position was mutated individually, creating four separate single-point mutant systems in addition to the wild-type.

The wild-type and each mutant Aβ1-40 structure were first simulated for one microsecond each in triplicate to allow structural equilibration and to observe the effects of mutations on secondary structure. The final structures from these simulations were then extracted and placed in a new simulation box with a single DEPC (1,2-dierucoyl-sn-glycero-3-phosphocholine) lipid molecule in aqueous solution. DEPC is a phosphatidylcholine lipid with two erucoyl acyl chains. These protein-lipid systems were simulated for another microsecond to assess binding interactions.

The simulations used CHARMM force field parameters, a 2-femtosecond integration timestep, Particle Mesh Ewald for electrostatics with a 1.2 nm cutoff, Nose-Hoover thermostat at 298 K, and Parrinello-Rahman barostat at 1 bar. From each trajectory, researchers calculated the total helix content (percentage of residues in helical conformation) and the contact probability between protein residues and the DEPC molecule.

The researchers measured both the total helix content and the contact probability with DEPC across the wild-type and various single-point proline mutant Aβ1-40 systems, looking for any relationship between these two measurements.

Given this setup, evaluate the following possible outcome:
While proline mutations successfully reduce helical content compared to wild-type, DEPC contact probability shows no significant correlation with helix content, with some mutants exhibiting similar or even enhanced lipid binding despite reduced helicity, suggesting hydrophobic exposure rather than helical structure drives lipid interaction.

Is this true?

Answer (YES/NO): NO